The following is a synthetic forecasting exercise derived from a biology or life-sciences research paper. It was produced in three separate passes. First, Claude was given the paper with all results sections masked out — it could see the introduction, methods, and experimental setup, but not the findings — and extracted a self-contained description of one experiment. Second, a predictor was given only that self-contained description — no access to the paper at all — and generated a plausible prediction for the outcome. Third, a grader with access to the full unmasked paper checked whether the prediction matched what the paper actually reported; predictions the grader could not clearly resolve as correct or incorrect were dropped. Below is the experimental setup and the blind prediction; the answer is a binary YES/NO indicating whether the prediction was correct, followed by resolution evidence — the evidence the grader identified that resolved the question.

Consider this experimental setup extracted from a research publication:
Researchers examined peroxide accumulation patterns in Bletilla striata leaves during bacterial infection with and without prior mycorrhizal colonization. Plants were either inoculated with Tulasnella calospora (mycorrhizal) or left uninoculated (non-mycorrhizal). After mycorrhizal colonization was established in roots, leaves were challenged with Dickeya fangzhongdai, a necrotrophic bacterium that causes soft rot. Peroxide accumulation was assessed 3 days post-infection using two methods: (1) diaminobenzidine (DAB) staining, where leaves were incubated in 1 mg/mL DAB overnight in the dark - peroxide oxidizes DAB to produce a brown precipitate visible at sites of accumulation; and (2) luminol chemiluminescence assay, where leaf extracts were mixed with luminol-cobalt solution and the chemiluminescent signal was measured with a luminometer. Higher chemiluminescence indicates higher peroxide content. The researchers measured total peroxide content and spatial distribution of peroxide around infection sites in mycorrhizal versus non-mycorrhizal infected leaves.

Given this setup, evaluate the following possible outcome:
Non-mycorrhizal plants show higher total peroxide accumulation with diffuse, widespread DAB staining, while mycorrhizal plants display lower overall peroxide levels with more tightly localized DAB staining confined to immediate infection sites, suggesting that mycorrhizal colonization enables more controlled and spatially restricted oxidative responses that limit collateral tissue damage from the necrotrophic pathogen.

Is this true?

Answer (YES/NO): NO